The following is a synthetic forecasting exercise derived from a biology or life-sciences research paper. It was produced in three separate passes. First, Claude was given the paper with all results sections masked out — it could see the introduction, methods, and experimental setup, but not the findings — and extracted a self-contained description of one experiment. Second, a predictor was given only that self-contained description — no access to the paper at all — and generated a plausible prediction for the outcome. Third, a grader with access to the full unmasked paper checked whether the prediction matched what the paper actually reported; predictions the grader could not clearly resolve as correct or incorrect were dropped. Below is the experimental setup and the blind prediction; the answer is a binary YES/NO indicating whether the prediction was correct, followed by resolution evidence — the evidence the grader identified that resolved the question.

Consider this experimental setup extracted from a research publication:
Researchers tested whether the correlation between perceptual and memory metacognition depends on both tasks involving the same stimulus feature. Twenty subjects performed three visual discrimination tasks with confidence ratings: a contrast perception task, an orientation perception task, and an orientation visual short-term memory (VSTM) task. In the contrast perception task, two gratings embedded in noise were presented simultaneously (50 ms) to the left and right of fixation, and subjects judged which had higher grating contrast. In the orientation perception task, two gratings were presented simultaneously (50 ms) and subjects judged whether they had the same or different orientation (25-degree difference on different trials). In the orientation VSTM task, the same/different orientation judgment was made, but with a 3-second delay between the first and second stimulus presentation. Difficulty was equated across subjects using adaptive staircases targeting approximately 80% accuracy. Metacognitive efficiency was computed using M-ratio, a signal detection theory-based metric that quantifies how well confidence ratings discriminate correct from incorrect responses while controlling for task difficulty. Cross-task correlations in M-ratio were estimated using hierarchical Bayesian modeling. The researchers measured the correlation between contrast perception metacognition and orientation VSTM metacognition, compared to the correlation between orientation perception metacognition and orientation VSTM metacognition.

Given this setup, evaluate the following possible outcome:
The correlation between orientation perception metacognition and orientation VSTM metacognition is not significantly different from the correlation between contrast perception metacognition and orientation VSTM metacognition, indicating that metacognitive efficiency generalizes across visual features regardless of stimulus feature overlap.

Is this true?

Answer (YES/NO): NO